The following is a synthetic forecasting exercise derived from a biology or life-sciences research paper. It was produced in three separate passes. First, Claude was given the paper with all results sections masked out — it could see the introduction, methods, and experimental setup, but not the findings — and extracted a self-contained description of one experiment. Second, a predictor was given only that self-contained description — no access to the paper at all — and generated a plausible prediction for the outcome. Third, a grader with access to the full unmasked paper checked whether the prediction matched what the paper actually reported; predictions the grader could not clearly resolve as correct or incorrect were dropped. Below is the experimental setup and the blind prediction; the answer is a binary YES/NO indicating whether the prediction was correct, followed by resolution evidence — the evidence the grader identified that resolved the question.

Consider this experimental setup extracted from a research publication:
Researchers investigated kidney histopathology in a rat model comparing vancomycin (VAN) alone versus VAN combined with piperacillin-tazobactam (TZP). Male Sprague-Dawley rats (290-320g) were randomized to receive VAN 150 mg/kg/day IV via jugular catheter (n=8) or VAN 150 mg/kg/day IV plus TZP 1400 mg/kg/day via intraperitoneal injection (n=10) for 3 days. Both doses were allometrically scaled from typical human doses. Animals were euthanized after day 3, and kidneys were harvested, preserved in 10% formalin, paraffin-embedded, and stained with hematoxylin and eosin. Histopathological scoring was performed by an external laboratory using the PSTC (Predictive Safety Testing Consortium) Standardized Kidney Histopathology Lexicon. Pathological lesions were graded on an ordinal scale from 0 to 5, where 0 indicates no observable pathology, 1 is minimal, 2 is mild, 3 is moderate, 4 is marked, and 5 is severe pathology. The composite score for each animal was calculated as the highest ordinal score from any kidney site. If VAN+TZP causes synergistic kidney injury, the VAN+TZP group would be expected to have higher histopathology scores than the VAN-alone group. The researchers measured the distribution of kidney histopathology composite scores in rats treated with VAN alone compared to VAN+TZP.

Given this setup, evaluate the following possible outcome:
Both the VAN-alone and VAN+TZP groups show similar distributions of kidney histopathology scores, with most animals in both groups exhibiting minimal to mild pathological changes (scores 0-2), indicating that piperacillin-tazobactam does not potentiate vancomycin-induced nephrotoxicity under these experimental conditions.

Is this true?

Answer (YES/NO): NO